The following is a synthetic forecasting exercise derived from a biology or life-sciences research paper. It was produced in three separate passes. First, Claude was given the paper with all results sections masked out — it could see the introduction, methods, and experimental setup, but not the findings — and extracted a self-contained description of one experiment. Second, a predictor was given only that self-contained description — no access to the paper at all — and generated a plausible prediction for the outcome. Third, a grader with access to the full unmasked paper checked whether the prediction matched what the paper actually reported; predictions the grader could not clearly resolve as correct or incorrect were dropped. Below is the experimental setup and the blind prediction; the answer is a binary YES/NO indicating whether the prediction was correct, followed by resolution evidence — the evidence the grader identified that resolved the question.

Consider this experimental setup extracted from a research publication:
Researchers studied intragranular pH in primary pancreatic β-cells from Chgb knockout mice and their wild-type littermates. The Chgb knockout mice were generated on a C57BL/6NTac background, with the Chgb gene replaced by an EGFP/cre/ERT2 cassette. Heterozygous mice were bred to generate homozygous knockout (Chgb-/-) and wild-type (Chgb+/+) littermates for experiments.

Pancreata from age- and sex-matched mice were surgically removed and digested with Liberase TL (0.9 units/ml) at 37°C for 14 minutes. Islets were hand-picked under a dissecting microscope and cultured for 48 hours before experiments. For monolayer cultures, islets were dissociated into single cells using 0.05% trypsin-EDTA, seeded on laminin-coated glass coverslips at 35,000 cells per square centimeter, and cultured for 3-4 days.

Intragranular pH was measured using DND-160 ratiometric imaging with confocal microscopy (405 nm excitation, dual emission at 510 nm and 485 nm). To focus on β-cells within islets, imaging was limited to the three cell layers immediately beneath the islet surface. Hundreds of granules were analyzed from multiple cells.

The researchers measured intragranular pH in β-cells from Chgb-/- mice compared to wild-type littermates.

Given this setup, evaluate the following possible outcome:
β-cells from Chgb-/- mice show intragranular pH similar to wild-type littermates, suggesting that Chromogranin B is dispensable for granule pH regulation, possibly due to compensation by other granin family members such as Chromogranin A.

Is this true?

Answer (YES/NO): NO